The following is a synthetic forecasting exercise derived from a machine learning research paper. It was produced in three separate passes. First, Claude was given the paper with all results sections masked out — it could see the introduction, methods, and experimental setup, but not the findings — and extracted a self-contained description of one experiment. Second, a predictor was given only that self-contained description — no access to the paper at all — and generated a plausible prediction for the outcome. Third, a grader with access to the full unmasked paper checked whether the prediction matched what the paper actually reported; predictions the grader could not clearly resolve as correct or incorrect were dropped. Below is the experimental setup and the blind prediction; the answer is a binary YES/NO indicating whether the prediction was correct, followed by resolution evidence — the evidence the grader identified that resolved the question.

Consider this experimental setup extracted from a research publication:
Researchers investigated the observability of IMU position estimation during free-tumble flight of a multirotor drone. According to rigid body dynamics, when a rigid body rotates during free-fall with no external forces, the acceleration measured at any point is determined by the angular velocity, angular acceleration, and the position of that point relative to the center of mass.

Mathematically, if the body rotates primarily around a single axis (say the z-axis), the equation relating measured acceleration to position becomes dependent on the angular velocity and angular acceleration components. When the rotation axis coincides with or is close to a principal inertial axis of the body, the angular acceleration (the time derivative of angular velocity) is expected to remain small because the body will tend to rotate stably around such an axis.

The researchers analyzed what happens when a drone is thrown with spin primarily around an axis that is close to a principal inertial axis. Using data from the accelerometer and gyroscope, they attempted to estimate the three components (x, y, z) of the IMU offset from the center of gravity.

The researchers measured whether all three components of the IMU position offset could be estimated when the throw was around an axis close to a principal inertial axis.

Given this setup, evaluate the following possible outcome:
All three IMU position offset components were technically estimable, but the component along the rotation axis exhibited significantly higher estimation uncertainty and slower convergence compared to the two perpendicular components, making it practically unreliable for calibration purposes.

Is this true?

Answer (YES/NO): NO